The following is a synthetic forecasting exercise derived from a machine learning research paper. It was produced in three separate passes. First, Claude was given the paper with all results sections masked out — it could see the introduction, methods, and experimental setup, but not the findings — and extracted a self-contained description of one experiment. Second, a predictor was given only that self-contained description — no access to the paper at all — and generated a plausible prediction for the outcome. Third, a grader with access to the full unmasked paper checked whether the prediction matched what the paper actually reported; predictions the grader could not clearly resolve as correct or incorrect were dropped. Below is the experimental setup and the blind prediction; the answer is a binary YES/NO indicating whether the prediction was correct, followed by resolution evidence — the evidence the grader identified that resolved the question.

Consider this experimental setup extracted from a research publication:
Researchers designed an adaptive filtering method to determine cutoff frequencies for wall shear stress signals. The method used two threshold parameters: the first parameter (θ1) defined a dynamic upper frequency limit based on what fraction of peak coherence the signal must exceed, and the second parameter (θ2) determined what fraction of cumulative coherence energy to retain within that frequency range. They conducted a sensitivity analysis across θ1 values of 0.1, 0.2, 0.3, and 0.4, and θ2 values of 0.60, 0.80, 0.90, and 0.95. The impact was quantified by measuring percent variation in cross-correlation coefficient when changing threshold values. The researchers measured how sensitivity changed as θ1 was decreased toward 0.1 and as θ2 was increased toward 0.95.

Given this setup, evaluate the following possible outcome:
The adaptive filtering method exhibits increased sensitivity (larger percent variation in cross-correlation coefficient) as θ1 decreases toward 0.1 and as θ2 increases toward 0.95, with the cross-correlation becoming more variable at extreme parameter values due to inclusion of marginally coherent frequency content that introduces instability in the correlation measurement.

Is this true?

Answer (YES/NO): NO